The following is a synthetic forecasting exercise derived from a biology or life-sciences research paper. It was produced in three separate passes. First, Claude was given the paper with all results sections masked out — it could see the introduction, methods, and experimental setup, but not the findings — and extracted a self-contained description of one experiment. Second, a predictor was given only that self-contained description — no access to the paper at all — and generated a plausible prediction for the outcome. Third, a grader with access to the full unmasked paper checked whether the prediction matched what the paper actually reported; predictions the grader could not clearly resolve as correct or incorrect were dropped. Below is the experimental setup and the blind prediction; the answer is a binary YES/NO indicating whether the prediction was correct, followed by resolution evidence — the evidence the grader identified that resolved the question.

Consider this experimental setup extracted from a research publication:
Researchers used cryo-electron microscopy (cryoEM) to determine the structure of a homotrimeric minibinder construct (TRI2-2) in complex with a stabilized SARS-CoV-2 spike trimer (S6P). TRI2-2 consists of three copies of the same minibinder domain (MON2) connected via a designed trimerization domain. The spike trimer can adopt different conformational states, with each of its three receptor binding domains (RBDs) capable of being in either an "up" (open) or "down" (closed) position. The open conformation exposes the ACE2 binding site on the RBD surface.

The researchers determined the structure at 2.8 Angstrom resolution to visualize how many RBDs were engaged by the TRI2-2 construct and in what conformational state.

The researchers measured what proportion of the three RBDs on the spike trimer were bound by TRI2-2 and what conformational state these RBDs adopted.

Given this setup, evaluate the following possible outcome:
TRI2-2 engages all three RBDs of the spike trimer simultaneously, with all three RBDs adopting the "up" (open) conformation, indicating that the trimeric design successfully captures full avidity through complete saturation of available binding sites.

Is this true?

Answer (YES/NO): YES